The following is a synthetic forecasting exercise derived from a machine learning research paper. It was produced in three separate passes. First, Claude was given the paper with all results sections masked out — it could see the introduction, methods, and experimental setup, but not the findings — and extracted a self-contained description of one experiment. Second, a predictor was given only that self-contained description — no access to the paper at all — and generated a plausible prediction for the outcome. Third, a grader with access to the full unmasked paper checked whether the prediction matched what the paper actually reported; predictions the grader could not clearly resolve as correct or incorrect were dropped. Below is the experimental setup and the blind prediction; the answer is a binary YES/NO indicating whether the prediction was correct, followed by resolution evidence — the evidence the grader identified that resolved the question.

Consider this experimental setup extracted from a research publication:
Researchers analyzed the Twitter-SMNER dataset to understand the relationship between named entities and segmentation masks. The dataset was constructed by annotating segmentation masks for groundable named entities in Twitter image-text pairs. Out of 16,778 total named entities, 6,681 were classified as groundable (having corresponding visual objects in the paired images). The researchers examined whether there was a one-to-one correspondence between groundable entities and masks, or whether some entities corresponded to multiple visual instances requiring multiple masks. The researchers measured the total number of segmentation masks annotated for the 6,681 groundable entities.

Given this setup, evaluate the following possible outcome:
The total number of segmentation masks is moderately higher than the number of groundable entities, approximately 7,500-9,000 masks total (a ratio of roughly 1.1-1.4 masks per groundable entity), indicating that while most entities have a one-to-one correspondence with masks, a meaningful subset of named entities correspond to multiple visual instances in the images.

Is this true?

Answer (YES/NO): YES